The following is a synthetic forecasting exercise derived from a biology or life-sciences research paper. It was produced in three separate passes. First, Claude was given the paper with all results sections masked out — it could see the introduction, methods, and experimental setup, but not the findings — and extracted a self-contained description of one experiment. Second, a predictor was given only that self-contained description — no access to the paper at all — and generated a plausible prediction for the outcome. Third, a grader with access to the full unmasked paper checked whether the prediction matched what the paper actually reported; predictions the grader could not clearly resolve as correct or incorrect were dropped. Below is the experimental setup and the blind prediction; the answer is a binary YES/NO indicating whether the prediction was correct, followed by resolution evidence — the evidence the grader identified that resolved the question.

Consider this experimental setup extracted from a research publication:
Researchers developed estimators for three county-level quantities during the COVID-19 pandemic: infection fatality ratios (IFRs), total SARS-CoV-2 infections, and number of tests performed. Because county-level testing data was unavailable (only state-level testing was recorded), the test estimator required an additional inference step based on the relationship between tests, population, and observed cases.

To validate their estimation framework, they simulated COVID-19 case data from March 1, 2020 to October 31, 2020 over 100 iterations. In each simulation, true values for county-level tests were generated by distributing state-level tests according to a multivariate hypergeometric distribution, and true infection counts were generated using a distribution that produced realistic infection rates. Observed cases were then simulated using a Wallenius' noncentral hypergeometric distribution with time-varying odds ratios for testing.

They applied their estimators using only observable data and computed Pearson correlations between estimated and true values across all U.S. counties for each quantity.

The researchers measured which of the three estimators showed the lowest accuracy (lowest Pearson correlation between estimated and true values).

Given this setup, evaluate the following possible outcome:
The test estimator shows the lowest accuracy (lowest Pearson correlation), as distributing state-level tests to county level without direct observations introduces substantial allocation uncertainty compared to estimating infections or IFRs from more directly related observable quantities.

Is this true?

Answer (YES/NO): YES